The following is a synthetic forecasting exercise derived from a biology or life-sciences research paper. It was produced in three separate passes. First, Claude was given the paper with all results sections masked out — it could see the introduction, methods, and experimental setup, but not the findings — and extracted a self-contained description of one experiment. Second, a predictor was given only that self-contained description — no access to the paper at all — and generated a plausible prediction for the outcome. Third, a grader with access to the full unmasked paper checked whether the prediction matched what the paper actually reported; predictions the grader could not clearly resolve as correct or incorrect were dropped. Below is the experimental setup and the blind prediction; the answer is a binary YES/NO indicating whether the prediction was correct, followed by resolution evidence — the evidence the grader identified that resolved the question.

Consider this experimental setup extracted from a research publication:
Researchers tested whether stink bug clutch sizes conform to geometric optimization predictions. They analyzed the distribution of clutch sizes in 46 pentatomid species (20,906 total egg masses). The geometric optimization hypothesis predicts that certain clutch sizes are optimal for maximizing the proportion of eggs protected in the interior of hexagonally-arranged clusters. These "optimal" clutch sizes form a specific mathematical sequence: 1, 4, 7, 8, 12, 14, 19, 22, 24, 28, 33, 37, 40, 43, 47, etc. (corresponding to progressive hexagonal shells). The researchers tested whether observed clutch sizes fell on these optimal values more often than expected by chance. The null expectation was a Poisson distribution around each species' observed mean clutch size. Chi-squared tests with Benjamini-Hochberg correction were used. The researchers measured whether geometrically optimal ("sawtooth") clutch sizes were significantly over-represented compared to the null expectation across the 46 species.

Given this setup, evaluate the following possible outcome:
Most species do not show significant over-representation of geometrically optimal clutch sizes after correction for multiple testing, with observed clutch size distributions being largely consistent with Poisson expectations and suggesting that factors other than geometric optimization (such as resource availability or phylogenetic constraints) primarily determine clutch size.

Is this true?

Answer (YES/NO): YES